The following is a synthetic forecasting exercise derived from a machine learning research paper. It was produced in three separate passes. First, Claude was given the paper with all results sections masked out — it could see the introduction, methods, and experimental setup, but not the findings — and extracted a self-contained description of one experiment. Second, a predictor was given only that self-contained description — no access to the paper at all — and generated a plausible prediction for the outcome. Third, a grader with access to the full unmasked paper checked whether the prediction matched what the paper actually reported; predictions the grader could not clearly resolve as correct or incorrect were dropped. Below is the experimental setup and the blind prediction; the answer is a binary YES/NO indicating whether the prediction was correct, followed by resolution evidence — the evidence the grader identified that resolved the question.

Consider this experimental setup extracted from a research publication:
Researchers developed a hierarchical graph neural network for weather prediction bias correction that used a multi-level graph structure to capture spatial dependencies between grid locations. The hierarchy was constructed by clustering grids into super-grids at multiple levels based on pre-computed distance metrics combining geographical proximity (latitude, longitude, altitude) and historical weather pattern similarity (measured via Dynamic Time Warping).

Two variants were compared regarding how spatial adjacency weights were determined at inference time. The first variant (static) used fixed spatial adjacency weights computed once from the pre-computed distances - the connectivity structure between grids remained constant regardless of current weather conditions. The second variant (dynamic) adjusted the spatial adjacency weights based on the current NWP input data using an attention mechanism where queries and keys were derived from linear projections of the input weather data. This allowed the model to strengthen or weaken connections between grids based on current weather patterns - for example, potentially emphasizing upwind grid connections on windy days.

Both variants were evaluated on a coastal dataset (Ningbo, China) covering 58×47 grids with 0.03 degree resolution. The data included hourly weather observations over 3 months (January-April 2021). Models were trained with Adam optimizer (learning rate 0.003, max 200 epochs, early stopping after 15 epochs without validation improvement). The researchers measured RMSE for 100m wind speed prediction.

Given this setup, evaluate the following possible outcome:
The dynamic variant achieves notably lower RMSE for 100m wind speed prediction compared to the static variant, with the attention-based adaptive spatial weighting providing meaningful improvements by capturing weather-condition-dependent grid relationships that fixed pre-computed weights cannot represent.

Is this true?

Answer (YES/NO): YES